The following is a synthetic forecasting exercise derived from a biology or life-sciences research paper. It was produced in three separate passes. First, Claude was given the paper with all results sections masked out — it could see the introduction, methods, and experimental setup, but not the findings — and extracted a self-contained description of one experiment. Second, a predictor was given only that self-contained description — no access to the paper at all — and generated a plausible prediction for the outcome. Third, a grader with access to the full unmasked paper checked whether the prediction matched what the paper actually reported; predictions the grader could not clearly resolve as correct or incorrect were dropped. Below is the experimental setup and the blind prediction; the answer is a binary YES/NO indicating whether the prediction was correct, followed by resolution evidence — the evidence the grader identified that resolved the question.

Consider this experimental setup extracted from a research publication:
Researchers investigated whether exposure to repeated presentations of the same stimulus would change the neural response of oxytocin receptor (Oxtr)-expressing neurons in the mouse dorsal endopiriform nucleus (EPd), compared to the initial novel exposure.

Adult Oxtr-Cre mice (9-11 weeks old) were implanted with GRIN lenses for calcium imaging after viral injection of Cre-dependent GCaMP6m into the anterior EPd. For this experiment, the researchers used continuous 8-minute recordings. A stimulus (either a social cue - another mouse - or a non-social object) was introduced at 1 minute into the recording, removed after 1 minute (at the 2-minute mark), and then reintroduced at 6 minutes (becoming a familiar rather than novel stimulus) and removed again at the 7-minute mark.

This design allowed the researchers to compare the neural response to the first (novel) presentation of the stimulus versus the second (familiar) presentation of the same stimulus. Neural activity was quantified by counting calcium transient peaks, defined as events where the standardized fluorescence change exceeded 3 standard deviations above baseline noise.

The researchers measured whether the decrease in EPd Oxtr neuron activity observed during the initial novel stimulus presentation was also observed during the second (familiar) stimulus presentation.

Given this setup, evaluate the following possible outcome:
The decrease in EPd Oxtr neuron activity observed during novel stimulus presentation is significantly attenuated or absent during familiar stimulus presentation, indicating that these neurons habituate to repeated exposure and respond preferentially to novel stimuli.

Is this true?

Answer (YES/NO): YES